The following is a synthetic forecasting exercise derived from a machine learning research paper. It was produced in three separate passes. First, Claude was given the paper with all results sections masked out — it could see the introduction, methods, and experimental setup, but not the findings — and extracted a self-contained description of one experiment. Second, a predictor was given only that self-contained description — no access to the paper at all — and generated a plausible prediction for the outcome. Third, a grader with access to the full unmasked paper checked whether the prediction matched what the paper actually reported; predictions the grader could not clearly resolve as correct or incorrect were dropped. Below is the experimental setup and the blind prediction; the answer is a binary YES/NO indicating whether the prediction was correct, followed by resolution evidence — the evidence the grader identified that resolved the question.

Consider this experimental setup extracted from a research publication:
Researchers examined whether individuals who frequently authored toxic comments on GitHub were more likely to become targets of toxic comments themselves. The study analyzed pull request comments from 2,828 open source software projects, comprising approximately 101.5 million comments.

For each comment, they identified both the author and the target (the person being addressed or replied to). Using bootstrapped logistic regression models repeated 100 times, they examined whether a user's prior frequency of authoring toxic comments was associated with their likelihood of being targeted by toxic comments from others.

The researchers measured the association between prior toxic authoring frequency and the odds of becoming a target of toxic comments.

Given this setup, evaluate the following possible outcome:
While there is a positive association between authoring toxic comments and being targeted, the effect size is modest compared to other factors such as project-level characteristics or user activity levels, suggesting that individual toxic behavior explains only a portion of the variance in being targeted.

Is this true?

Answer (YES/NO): YES